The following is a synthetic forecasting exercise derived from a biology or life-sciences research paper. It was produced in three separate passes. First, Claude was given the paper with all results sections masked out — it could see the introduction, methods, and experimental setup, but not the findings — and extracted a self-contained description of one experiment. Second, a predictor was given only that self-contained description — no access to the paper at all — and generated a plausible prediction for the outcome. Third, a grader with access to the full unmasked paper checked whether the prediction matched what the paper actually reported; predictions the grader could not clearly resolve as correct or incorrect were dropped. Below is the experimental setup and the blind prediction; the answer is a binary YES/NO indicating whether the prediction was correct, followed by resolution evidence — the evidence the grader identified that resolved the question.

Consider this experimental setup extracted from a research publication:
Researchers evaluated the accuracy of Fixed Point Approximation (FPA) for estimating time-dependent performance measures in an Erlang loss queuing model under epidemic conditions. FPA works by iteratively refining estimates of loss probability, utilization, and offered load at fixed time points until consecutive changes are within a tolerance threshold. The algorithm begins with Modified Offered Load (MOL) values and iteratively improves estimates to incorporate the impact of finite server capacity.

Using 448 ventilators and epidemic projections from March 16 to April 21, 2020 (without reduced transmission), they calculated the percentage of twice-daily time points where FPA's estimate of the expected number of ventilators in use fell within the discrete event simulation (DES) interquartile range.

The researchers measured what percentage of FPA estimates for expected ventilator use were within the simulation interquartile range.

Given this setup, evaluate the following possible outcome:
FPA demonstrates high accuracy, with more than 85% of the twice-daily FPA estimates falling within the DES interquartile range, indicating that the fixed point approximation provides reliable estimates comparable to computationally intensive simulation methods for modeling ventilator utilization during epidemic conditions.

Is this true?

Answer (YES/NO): YES